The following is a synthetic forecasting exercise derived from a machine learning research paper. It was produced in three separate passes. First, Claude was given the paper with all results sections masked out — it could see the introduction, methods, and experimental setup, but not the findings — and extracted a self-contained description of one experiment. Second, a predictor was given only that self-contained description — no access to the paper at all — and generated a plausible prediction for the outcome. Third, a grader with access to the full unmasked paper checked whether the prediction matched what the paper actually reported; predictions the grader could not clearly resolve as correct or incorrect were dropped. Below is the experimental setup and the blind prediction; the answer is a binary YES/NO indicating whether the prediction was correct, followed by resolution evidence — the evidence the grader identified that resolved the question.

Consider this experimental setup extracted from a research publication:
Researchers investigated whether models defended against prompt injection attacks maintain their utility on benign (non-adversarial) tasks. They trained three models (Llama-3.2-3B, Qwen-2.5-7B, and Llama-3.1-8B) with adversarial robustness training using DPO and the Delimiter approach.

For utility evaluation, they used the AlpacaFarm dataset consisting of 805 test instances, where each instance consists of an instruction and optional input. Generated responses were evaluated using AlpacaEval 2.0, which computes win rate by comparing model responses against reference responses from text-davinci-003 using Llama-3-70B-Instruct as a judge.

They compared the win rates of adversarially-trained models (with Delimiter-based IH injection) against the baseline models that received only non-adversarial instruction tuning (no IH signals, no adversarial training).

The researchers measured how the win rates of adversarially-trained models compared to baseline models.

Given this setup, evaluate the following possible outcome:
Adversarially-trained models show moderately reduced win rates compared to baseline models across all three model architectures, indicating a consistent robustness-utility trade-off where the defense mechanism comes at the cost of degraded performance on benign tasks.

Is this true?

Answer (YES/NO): NO